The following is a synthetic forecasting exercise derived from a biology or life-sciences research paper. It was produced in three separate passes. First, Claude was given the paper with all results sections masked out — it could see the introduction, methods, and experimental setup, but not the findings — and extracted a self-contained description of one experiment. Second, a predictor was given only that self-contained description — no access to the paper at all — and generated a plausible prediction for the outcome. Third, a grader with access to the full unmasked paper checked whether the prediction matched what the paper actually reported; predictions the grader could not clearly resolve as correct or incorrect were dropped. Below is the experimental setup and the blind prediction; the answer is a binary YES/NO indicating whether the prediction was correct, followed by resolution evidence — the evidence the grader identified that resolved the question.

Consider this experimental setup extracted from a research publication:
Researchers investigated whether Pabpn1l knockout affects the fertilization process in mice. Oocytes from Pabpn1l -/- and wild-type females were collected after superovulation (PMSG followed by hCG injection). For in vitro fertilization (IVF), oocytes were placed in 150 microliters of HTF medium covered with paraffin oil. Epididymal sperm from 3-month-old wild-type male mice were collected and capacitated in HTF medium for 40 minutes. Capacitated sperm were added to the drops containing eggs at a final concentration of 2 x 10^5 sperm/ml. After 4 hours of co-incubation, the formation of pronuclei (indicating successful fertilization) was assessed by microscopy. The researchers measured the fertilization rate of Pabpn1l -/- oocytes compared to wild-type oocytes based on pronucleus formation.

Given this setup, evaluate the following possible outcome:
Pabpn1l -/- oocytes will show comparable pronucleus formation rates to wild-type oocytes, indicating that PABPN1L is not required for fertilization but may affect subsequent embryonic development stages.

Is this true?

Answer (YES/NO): YES